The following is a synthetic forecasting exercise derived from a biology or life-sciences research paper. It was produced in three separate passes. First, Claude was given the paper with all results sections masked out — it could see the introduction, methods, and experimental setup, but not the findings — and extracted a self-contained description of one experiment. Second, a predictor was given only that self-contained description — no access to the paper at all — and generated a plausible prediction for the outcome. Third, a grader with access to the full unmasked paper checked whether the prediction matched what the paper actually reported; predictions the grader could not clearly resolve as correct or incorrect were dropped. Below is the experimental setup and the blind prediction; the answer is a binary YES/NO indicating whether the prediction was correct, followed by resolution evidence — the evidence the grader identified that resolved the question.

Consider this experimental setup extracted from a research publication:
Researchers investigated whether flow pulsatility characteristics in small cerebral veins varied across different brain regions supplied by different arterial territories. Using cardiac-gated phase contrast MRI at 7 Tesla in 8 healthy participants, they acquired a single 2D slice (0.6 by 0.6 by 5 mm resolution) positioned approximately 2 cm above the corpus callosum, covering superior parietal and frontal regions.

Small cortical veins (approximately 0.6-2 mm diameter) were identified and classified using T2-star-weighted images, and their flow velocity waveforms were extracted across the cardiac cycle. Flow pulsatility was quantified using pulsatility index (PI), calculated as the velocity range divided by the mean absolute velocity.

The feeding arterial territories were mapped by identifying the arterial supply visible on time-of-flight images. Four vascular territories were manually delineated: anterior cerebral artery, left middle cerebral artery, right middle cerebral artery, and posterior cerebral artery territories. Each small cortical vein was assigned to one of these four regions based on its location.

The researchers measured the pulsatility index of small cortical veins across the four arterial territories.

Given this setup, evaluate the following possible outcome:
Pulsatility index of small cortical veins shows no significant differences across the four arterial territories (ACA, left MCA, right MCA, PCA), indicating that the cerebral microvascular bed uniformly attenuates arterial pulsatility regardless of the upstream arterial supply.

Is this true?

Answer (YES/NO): YES